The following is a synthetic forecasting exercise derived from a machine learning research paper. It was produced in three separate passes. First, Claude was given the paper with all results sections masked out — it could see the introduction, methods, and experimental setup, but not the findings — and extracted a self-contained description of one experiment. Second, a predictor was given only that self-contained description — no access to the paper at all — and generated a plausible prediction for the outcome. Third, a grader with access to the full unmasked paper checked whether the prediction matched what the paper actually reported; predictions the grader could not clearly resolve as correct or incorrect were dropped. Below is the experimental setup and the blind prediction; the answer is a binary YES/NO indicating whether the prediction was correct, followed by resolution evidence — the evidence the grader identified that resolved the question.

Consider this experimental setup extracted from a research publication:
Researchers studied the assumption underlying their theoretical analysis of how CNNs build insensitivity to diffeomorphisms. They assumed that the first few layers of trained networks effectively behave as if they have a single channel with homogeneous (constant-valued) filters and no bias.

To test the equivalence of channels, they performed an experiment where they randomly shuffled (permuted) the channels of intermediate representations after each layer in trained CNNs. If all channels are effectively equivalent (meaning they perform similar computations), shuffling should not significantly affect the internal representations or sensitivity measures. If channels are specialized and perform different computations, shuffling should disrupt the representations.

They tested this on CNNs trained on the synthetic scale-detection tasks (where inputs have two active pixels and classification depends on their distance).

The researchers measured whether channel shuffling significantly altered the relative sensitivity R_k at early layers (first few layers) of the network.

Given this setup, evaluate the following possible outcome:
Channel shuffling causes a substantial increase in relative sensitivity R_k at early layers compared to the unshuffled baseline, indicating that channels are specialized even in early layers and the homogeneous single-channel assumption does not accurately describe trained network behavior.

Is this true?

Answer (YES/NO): NO